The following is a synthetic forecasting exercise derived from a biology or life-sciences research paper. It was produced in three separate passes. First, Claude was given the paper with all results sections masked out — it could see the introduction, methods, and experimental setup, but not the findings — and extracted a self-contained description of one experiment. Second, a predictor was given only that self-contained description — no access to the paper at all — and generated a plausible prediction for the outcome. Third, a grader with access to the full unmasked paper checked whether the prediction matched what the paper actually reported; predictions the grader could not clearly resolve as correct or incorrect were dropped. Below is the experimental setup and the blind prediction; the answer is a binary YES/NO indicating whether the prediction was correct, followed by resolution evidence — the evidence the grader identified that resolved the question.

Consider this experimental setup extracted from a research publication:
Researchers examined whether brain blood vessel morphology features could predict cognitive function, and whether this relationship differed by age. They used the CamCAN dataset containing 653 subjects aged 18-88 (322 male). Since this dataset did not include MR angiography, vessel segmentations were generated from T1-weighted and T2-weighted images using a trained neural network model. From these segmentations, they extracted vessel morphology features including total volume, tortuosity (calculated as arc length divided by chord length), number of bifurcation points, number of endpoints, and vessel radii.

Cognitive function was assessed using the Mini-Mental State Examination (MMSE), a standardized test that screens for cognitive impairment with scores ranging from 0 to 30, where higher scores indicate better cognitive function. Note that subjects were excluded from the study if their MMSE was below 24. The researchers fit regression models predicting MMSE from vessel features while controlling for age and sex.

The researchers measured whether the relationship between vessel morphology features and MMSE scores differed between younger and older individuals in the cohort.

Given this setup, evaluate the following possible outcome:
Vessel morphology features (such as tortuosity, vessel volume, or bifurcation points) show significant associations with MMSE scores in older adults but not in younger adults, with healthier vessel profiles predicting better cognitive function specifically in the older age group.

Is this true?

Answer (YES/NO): NO